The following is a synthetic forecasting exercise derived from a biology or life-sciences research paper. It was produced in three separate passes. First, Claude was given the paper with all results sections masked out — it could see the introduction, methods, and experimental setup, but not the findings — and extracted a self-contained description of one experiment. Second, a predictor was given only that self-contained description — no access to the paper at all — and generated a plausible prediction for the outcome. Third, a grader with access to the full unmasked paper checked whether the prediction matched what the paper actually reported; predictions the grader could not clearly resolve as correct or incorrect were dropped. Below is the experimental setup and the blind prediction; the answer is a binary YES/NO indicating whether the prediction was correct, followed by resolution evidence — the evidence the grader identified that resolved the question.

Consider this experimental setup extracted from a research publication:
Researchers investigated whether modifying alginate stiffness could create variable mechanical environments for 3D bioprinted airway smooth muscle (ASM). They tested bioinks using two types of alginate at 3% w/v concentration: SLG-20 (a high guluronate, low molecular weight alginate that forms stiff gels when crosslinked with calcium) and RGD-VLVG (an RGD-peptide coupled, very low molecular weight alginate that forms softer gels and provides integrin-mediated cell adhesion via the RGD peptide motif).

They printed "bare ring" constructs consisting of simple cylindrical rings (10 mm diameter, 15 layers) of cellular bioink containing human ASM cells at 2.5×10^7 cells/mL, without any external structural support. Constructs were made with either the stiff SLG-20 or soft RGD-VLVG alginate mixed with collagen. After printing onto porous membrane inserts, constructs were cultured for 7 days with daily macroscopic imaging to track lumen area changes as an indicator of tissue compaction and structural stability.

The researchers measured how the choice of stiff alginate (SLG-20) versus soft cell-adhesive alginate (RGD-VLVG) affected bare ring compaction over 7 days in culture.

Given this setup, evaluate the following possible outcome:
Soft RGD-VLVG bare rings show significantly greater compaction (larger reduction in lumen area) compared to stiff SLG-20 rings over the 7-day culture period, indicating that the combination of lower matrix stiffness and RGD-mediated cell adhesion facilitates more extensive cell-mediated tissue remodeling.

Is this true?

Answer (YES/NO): YES